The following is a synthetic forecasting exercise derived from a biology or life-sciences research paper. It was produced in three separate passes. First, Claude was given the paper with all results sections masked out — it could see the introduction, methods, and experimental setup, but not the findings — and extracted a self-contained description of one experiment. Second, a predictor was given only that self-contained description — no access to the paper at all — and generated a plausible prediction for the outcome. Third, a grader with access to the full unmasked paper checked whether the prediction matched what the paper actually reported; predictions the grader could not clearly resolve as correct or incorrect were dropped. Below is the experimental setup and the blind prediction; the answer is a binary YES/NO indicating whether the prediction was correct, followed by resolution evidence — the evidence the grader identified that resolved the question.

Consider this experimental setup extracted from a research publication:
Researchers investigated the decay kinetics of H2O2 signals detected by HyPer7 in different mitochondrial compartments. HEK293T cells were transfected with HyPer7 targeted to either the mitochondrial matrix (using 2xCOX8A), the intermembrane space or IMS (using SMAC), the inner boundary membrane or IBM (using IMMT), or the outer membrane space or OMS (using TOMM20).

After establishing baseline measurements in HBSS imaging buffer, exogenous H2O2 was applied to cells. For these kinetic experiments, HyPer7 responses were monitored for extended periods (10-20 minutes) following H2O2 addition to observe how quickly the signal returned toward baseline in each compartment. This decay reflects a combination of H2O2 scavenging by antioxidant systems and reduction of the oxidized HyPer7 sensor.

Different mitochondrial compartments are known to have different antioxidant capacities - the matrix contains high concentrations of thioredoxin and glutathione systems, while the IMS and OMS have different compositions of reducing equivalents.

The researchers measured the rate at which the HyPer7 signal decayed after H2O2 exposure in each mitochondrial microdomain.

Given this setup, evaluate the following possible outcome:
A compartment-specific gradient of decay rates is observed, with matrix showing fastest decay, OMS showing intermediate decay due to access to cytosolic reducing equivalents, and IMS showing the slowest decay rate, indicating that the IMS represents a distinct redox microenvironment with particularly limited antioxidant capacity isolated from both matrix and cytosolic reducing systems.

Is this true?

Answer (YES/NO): NO